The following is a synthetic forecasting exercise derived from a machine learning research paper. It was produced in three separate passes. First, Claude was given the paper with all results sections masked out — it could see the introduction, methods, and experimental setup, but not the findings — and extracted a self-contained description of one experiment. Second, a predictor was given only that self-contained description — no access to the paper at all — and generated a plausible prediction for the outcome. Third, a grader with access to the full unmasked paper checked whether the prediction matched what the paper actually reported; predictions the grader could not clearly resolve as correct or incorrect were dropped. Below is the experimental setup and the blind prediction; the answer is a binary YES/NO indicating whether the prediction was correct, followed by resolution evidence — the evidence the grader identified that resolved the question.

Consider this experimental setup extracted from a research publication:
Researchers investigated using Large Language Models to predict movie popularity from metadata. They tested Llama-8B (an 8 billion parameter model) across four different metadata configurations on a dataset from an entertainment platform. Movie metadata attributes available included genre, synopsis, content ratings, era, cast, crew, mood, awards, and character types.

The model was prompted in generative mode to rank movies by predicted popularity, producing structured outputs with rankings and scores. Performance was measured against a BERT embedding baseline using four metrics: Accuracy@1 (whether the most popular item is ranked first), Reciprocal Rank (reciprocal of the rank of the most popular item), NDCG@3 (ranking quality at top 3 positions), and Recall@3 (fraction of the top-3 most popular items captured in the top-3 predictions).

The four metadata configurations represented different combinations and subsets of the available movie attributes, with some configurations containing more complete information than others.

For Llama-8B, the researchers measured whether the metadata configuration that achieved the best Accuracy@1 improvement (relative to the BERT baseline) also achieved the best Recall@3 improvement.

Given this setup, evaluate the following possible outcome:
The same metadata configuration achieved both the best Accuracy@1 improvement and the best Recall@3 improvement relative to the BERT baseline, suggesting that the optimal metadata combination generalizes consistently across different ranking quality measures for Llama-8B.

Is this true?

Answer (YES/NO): NO